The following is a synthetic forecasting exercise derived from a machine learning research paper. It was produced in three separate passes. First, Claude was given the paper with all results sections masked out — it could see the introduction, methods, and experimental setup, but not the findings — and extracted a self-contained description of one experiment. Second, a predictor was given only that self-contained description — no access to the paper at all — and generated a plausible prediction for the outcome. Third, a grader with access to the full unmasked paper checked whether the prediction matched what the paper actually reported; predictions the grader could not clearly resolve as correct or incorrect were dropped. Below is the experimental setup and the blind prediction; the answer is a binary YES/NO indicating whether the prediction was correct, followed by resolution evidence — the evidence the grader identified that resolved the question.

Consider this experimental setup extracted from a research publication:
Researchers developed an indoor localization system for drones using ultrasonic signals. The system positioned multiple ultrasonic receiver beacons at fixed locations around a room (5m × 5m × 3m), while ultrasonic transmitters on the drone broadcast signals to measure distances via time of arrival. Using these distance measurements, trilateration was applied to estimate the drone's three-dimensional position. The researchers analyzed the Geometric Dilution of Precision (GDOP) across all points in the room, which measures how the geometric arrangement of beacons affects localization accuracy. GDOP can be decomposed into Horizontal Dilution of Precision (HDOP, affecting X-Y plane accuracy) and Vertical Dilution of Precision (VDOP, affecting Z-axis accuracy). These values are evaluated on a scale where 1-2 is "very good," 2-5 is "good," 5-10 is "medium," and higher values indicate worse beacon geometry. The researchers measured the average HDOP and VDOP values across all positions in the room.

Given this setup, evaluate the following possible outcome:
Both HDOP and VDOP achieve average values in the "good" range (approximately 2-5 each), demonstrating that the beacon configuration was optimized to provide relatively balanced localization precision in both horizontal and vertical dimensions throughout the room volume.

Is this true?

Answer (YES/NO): NO